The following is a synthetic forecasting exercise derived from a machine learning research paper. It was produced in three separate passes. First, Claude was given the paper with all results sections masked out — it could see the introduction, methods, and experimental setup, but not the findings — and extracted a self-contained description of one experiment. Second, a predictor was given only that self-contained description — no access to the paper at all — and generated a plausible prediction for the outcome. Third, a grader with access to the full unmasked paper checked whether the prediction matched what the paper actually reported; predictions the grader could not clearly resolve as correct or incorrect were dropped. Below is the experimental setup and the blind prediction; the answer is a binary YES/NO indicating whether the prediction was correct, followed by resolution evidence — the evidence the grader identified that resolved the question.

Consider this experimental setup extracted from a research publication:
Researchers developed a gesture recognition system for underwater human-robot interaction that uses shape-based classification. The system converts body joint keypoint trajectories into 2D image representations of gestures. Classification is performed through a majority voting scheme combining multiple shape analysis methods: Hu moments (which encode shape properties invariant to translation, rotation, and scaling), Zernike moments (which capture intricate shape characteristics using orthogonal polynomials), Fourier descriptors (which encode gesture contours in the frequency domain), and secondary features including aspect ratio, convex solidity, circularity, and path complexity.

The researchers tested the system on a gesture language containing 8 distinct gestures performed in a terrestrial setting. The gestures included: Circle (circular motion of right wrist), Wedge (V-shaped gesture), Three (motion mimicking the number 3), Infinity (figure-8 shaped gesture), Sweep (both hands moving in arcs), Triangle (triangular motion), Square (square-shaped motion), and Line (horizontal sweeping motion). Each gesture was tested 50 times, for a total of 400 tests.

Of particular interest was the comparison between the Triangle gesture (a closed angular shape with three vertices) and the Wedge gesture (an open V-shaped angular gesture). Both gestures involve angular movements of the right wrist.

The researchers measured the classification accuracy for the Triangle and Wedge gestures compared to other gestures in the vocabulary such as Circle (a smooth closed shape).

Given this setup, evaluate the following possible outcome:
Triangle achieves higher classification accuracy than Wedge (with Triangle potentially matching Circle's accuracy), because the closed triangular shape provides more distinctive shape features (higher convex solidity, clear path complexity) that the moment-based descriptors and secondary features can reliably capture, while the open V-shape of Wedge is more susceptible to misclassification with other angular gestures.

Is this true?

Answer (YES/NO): NO